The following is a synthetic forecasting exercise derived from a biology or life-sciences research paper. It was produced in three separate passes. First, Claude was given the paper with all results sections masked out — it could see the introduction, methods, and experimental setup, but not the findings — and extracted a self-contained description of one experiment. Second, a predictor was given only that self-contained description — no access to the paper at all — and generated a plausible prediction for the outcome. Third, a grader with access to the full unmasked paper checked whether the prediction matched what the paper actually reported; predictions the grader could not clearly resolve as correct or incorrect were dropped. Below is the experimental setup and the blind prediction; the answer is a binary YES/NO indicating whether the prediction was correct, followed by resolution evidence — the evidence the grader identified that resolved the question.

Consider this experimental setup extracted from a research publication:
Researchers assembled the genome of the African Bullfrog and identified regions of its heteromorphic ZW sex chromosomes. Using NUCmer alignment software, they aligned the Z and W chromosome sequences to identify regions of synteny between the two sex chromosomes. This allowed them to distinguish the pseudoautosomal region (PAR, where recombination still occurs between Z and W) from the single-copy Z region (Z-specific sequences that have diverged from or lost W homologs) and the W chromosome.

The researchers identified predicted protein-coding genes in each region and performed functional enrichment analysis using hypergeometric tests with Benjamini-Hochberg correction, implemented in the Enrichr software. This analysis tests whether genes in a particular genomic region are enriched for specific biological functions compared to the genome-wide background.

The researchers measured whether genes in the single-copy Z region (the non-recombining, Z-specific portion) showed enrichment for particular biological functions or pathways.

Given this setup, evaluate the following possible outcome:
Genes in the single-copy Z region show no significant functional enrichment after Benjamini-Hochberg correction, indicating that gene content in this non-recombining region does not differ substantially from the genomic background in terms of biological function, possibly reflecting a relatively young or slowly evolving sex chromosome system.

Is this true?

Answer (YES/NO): NO